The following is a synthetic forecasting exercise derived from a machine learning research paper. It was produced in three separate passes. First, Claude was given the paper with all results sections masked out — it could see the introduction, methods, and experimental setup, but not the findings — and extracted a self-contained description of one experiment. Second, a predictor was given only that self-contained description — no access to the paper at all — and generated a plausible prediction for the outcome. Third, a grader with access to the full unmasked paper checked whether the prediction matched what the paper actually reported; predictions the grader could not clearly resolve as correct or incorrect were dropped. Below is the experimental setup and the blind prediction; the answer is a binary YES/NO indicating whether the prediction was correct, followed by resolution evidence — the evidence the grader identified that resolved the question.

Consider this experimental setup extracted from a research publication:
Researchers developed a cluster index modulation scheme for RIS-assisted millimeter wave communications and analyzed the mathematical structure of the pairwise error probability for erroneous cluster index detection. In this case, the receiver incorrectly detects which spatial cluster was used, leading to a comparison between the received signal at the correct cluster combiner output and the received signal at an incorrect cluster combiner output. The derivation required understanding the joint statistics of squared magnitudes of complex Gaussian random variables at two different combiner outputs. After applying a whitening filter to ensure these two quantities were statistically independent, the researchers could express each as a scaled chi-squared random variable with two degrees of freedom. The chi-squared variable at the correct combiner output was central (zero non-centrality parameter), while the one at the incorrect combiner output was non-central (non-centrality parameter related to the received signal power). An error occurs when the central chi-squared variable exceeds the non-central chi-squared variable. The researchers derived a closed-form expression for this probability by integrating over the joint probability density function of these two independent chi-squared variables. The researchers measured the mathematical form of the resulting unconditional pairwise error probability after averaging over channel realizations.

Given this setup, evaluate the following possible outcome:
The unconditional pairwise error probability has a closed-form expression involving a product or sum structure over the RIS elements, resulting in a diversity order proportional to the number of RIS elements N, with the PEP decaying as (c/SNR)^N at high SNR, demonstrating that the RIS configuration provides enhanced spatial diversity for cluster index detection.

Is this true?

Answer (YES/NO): NO